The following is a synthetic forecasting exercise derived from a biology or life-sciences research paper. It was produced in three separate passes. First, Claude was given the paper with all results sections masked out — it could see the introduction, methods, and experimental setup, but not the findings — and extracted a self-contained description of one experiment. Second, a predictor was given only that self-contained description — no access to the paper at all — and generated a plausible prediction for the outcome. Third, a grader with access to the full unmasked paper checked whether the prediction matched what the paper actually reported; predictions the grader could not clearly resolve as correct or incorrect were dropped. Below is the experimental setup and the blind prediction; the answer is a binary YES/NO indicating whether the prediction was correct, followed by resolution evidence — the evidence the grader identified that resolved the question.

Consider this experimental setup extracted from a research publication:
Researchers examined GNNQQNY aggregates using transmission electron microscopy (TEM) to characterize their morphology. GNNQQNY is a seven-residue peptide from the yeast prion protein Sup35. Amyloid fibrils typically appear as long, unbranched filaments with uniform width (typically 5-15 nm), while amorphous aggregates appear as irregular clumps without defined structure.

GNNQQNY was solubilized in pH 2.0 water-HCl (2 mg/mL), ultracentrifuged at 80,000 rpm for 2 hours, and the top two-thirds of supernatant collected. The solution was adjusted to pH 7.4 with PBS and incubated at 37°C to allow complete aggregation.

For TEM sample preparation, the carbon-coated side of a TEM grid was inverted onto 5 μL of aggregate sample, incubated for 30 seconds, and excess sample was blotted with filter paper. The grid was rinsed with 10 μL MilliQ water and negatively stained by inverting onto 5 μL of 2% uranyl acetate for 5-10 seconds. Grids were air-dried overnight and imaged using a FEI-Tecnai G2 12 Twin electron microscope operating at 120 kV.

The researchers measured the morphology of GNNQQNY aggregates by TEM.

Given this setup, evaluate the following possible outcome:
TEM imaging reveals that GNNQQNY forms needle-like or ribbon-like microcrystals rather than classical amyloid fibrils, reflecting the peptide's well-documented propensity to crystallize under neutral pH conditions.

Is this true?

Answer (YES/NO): NO